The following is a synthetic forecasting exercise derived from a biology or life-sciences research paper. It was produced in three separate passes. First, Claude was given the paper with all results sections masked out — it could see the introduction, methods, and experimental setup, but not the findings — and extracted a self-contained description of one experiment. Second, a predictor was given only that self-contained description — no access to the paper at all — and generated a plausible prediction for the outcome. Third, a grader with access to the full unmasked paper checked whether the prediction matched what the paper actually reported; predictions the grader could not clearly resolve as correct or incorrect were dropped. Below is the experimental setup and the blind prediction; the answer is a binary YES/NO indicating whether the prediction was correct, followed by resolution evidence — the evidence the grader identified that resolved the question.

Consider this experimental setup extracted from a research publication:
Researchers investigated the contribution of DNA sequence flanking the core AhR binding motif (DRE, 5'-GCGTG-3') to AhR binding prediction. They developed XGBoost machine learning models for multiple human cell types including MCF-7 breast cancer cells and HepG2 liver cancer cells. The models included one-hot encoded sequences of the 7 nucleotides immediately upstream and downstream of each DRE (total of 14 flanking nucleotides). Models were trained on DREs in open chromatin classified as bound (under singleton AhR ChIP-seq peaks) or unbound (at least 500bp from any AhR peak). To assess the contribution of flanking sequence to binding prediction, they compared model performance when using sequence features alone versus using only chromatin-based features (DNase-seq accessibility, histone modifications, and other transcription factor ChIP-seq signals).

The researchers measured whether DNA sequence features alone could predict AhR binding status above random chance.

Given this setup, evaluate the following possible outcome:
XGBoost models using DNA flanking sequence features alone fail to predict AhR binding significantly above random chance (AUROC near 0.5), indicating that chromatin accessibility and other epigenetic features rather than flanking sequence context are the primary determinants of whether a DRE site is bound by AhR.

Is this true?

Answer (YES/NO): NO